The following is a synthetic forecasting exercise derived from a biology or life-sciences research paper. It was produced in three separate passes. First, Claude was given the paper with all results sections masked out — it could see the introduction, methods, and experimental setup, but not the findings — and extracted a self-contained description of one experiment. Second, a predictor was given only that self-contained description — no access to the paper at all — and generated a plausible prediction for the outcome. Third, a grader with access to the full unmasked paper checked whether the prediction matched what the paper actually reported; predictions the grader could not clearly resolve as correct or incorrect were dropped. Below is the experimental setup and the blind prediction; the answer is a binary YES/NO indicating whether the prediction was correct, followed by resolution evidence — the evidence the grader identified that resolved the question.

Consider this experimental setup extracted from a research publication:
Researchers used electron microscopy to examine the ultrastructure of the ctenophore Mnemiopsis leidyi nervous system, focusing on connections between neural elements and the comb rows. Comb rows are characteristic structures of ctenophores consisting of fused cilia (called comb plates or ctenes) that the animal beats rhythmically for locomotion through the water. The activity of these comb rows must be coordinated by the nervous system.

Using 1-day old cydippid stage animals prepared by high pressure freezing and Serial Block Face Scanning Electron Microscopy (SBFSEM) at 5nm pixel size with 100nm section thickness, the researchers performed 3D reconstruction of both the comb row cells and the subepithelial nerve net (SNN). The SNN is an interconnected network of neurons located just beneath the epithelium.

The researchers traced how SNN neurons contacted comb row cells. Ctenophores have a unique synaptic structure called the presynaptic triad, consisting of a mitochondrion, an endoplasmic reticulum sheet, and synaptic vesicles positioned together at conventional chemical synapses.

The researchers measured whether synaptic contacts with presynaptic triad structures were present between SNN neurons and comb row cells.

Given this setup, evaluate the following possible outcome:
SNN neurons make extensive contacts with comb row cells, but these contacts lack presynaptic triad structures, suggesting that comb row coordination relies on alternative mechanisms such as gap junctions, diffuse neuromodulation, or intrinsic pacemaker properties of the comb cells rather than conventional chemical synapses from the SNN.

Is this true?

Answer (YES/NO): NO